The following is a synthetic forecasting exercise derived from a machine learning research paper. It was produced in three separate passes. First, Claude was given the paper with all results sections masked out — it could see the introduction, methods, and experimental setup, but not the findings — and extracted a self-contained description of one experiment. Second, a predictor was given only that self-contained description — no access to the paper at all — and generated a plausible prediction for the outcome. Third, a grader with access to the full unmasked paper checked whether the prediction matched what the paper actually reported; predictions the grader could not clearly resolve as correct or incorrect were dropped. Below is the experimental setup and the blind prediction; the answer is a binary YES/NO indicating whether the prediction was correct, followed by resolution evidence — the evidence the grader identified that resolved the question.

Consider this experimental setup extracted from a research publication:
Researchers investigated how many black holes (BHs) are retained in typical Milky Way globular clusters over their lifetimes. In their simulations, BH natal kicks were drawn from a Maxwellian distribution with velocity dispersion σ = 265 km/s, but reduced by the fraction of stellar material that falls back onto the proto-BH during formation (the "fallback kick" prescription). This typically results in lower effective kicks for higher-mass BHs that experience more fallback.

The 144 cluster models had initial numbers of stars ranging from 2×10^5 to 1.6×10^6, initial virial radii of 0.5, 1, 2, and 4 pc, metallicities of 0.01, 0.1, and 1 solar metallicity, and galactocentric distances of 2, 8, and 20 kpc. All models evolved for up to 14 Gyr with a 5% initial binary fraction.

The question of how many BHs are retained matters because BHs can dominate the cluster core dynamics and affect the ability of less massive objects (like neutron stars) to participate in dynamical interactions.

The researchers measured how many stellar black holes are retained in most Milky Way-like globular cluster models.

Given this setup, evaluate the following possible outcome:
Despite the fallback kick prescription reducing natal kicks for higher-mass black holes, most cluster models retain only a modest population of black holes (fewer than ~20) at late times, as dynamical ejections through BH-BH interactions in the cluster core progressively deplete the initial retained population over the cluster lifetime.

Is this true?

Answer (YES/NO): NO